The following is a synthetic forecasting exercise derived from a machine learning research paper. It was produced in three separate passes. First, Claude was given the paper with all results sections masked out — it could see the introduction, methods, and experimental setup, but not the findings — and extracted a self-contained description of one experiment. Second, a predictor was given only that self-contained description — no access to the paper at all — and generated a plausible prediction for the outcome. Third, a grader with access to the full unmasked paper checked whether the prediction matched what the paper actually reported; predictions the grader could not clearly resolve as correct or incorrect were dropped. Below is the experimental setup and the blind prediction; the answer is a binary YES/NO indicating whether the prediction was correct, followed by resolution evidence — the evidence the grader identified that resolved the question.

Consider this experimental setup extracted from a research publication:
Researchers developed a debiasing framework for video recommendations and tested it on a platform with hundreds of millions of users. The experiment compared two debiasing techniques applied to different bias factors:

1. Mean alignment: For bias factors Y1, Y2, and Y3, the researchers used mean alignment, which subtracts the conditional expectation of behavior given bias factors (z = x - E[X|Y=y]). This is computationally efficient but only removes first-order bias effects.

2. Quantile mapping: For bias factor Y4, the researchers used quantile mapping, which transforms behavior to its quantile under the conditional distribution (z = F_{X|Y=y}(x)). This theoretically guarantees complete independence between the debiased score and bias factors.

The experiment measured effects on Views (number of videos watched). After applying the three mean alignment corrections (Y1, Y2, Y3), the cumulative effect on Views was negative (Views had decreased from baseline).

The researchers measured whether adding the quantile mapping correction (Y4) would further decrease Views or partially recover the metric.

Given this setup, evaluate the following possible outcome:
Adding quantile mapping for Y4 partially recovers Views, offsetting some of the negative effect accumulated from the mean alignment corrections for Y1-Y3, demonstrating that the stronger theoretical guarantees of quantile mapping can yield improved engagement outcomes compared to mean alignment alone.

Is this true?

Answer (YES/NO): YES